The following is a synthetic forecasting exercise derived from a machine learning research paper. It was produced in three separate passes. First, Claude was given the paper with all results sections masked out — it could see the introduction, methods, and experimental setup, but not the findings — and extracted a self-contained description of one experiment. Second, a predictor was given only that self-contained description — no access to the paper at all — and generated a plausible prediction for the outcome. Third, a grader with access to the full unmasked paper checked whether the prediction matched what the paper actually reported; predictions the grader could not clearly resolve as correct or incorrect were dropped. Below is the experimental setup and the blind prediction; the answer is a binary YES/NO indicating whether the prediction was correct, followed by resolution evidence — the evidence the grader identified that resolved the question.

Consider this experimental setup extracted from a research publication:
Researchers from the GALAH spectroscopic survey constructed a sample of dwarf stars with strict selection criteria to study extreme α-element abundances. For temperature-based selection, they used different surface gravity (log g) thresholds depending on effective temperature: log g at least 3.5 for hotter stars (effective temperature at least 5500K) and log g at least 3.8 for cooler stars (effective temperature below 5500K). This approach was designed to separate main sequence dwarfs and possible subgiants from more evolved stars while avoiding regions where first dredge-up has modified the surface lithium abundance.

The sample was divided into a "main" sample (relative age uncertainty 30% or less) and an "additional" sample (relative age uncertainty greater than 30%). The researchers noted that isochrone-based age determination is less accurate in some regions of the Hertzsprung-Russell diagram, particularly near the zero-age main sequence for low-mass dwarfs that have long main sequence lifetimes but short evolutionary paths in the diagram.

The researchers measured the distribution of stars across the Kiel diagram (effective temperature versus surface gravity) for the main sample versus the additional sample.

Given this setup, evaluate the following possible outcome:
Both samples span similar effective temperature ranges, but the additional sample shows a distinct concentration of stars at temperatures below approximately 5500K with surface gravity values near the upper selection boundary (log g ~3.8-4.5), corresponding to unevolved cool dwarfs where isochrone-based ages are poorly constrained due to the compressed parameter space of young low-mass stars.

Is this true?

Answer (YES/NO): NO